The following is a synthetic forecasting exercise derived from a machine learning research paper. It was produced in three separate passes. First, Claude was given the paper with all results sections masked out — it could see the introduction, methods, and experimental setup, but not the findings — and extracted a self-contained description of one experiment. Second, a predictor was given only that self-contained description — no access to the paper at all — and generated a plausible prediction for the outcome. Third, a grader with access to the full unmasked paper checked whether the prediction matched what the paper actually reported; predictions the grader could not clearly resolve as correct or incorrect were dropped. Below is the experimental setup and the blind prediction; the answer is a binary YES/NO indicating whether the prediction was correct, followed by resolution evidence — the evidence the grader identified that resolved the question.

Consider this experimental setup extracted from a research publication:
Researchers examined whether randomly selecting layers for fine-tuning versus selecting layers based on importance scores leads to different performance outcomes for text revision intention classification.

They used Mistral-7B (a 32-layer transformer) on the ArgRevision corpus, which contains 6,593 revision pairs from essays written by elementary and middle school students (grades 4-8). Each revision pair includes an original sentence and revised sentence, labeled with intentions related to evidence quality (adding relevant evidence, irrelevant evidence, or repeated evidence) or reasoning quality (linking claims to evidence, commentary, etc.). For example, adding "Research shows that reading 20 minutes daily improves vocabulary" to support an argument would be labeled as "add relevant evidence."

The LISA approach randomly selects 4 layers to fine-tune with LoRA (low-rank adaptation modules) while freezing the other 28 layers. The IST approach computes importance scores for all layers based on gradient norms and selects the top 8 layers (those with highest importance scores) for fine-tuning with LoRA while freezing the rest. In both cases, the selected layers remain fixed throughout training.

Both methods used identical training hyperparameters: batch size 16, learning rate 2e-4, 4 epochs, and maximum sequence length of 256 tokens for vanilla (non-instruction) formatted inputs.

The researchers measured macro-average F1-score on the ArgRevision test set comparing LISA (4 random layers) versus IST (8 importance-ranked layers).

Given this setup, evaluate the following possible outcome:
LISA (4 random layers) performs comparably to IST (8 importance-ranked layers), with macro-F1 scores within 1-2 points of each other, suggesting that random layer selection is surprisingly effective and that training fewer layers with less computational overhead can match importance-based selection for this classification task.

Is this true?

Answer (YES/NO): NO